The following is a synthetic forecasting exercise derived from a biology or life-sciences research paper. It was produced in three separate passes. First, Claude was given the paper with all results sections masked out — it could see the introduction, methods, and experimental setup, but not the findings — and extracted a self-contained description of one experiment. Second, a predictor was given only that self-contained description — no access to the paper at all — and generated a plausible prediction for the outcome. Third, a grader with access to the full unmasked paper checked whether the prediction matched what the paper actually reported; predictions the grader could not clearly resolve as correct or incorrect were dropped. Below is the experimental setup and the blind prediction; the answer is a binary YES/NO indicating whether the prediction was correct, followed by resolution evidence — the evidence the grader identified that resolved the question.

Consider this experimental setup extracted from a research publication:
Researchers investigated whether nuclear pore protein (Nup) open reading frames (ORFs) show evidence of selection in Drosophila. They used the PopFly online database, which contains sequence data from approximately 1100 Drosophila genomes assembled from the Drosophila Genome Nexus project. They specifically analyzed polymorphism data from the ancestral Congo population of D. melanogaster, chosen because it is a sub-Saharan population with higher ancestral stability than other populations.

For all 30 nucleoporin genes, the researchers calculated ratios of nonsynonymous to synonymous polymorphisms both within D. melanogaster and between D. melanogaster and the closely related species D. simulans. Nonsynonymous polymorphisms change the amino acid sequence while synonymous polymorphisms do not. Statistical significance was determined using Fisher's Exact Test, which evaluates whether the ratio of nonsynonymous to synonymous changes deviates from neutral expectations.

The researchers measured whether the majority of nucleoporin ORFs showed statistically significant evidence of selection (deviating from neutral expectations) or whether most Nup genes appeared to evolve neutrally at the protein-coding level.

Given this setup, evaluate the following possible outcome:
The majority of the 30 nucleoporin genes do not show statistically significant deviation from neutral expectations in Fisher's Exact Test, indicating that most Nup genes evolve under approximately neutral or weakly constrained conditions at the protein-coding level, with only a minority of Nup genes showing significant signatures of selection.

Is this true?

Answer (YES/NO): YES